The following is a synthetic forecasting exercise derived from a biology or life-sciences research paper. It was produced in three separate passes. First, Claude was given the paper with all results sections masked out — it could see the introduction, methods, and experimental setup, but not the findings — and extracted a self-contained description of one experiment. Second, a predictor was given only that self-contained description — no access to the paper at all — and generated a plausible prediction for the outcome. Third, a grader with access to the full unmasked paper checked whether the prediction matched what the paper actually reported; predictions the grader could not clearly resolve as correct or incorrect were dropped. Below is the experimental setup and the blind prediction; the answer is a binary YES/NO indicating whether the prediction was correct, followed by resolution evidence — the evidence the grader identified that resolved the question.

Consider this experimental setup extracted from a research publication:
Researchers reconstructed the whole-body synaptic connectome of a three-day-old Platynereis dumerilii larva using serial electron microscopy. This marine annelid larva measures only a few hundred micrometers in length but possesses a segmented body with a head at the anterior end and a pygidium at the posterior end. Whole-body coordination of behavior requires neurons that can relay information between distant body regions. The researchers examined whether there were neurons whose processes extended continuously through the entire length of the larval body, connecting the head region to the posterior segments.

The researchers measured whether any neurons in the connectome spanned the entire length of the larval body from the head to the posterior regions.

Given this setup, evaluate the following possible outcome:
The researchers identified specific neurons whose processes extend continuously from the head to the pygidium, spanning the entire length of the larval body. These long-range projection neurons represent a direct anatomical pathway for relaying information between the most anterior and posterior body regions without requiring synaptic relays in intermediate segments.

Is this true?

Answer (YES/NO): YES